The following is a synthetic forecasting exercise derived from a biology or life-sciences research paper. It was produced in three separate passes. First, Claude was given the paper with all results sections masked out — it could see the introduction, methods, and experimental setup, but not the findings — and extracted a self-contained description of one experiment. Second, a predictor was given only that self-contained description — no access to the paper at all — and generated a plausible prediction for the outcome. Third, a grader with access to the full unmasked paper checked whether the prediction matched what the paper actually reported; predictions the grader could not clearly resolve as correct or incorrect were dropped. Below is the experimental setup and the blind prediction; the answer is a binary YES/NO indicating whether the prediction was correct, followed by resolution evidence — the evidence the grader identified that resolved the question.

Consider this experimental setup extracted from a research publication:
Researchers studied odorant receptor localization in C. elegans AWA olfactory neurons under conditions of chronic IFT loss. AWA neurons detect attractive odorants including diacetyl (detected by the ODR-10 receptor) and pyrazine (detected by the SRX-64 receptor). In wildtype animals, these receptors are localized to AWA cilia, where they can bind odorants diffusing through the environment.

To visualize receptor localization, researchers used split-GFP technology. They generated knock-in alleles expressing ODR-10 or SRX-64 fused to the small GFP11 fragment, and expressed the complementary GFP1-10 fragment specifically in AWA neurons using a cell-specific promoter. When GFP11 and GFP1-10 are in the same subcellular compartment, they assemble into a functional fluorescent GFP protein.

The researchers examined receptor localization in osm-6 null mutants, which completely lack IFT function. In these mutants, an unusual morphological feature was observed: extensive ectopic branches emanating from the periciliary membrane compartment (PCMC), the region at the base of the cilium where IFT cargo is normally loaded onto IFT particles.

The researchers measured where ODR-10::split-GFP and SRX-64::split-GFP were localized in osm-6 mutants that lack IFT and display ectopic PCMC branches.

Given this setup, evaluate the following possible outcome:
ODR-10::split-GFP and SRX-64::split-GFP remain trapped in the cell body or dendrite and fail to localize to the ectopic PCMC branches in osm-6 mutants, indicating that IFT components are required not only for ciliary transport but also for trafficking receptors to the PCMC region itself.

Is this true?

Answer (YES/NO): NO